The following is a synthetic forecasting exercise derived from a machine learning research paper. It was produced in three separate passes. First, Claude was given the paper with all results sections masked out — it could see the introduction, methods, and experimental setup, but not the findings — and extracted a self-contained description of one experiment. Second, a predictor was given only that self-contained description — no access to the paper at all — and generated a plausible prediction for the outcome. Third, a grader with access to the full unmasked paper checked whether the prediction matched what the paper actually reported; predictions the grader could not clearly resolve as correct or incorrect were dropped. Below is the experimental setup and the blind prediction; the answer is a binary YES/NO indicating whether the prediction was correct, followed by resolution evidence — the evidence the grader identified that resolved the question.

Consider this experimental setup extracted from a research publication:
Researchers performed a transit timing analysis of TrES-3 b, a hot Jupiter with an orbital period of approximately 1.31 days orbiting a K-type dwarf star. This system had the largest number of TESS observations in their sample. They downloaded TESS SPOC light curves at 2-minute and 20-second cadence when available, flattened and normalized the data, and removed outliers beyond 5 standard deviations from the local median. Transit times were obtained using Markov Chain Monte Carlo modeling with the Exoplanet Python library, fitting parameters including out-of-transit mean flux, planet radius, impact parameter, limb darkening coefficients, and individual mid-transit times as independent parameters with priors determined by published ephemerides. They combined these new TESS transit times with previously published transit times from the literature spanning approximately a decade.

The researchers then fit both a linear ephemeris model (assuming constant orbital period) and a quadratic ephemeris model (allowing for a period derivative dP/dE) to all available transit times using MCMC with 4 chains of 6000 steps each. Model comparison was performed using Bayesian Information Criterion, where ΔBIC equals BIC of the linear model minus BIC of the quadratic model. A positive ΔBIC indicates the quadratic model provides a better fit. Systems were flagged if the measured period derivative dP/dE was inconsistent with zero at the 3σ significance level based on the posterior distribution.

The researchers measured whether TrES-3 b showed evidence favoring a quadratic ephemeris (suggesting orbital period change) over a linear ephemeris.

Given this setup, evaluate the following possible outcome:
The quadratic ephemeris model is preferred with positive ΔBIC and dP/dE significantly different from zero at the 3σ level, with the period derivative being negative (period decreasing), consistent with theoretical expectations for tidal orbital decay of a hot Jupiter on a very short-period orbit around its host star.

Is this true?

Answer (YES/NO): NO